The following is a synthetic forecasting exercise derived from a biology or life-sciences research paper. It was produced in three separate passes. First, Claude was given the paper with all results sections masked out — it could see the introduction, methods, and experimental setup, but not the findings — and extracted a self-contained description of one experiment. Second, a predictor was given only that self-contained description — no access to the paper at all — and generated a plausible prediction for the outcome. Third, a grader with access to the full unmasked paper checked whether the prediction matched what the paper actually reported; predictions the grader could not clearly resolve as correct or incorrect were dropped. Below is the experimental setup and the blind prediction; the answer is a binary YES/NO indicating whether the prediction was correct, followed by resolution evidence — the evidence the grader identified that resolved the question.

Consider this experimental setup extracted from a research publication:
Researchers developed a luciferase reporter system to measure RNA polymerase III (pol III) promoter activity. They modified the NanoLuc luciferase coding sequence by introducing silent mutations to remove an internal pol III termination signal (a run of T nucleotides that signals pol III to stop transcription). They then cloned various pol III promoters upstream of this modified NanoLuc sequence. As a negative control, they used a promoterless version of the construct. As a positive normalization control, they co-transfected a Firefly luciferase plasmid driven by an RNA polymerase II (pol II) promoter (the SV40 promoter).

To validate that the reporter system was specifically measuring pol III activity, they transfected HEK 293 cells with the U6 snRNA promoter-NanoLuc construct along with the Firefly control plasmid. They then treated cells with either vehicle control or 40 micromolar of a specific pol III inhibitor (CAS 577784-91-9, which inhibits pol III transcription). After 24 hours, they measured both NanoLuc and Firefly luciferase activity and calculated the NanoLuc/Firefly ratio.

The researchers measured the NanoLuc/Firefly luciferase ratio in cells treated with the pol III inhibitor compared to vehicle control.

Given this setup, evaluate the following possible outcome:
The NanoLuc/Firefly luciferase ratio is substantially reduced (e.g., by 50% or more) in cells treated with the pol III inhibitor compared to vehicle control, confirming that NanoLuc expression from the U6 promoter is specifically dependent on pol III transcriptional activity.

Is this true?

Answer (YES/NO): NO